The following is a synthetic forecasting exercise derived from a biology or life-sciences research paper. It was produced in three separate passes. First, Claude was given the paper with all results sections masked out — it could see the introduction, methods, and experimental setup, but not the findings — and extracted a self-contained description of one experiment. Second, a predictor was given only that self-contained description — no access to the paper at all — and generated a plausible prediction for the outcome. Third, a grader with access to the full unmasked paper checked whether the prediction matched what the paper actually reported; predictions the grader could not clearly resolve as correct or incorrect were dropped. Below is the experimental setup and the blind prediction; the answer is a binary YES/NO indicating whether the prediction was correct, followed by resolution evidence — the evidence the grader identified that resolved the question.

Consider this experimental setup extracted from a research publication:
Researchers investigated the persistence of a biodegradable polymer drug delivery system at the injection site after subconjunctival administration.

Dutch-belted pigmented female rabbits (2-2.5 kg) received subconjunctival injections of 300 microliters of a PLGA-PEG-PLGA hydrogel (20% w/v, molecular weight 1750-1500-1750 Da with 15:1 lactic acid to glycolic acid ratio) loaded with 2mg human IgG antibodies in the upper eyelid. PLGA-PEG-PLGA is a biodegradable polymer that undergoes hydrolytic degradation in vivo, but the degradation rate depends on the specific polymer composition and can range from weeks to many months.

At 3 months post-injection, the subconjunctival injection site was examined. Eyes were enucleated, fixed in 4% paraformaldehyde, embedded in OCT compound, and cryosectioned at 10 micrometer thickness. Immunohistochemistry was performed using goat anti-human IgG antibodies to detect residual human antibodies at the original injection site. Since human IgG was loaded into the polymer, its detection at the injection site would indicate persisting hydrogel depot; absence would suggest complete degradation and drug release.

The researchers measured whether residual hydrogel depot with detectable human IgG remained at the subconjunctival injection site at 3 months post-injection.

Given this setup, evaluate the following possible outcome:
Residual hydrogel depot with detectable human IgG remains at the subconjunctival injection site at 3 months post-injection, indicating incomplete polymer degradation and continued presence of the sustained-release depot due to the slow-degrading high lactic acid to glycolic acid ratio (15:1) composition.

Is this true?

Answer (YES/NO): NO